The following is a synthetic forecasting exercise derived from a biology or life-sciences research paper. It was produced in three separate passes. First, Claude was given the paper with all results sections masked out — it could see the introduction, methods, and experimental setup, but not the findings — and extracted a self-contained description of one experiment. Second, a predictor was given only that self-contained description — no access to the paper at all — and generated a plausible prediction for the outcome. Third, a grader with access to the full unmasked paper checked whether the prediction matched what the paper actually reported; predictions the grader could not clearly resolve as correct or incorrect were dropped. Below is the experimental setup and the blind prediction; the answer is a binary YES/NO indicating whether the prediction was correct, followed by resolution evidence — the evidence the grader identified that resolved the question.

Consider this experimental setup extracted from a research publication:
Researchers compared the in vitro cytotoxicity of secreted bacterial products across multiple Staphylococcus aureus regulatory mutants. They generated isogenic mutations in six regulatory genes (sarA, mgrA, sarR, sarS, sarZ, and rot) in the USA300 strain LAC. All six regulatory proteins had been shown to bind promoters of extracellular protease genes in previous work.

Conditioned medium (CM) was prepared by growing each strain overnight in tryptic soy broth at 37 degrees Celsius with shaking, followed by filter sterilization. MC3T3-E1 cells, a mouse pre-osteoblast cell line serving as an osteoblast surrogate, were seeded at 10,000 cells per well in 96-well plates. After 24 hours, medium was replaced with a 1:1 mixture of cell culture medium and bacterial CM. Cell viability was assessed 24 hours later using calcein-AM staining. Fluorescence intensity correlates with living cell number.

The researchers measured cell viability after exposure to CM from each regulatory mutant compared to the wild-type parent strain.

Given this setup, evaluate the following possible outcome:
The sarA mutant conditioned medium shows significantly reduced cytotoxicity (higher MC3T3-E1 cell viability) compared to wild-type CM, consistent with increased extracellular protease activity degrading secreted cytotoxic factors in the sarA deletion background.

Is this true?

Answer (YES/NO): YES